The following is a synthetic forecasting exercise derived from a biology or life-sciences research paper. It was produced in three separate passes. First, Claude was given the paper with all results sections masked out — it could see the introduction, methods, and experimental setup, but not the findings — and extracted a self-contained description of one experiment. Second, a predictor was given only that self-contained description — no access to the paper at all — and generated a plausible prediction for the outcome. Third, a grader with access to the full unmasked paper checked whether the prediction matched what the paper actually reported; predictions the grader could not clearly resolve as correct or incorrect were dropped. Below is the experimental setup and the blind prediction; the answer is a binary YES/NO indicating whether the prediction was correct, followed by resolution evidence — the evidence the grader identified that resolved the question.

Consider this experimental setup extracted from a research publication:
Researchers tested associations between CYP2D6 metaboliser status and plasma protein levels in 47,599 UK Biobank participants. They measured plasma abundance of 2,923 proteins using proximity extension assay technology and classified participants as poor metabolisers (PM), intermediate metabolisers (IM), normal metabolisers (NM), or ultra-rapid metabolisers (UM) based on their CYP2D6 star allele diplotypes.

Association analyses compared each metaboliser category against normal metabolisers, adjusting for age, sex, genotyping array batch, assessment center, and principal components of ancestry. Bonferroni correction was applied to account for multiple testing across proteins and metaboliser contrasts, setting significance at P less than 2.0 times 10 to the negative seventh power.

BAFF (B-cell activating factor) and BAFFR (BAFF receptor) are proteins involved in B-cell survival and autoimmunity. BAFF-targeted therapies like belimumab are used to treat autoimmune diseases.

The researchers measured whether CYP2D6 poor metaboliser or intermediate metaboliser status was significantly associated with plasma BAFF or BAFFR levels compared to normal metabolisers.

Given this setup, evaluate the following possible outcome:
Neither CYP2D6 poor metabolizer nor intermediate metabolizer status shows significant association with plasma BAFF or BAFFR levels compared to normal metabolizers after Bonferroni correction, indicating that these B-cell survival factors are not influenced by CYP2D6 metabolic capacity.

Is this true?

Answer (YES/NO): NO